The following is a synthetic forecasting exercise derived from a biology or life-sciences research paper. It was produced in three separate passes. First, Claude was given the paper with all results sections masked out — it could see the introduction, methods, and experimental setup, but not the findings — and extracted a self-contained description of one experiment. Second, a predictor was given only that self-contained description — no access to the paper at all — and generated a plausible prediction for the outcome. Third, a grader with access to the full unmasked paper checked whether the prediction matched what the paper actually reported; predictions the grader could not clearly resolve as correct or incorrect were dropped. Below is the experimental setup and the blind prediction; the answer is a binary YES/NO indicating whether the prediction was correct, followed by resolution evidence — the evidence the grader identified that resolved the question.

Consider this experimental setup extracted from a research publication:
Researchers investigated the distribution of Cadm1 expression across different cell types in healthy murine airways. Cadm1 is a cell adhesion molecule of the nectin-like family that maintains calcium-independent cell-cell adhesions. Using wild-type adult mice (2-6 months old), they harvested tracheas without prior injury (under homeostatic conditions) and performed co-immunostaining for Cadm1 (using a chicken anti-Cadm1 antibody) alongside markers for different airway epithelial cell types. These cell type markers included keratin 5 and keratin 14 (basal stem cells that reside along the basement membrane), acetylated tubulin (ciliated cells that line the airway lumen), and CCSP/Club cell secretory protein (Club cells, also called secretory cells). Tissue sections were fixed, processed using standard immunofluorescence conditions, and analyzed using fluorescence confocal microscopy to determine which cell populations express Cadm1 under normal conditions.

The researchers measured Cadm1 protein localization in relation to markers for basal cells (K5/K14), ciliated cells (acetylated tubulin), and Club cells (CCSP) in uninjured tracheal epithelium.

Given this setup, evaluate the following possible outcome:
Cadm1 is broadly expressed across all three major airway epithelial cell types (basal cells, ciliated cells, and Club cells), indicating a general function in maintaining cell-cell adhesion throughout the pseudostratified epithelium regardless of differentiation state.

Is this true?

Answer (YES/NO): YES